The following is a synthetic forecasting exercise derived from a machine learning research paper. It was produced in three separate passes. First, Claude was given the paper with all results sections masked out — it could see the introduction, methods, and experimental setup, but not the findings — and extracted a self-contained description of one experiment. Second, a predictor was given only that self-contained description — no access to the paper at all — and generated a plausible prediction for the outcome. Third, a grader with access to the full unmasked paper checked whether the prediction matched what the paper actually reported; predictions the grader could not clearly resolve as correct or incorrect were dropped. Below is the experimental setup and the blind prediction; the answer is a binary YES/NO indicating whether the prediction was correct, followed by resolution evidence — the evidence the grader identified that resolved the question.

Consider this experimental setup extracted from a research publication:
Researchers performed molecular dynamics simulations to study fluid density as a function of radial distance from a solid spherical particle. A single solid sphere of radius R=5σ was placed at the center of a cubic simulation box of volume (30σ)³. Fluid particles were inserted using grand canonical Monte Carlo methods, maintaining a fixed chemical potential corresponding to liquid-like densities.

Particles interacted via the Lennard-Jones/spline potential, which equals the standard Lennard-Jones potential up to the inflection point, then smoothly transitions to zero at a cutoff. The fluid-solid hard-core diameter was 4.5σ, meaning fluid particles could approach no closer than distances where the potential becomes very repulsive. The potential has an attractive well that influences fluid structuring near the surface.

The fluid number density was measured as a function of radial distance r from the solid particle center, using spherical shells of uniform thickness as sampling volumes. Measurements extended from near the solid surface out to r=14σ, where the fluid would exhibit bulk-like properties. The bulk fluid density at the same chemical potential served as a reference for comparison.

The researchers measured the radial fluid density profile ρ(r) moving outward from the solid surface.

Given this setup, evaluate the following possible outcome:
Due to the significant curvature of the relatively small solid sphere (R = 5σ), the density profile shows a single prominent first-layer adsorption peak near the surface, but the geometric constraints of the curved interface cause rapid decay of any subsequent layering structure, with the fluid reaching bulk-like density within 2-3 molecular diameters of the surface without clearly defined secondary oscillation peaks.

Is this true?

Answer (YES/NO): NO